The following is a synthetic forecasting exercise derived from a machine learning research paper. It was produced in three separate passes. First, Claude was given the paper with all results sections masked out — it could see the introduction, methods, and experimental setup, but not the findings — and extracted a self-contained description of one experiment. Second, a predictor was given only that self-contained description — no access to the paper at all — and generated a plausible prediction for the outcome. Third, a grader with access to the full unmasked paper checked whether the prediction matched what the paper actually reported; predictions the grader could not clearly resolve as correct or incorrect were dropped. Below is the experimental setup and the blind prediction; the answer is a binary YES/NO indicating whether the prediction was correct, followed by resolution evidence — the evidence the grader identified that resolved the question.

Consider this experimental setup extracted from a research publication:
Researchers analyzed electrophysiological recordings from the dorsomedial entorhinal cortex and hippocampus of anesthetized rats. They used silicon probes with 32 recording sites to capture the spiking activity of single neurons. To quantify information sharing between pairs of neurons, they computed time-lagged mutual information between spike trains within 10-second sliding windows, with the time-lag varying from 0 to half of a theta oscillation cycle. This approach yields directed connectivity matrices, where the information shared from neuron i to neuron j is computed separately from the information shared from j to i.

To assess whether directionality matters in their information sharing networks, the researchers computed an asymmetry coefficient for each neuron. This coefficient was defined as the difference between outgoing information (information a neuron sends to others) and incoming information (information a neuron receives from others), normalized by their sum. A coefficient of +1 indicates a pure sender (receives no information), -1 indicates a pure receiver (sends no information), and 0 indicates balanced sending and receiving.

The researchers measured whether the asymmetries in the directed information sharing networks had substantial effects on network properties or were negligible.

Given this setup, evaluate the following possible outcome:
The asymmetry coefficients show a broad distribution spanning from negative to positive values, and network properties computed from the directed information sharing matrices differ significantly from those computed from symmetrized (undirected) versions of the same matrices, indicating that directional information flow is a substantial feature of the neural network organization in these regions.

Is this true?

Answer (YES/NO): NO